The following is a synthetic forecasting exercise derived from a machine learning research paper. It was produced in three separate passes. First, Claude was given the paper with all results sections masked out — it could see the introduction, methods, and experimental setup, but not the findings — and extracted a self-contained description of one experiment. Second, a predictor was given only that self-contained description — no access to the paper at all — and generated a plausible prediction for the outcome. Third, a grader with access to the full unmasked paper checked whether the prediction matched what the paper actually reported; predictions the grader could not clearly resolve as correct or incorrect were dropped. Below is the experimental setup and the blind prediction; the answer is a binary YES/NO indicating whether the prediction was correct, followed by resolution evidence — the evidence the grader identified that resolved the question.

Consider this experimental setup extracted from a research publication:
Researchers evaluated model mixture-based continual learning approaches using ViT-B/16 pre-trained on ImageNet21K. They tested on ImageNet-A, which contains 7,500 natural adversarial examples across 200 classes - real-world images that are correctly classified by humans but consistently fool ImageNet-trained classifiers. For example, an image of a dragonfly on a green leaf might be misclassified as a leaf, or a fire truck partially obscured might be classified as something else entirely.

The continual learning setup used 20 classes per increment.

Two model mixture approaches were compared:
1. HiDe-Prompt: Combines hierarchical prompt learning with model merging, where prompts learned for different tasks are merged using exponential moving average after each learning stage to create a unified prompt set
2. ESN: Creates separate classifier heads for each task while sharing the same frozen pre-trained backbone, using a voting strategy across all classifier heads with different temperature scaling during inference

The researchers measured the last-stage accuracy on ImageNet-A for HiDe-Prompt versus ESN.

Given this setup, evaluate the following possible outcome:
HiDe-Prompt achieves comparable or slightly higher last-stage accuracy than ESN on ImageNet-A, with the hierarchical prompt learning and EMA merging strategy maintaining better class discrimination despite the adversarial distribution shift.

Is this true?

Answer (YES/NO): NO